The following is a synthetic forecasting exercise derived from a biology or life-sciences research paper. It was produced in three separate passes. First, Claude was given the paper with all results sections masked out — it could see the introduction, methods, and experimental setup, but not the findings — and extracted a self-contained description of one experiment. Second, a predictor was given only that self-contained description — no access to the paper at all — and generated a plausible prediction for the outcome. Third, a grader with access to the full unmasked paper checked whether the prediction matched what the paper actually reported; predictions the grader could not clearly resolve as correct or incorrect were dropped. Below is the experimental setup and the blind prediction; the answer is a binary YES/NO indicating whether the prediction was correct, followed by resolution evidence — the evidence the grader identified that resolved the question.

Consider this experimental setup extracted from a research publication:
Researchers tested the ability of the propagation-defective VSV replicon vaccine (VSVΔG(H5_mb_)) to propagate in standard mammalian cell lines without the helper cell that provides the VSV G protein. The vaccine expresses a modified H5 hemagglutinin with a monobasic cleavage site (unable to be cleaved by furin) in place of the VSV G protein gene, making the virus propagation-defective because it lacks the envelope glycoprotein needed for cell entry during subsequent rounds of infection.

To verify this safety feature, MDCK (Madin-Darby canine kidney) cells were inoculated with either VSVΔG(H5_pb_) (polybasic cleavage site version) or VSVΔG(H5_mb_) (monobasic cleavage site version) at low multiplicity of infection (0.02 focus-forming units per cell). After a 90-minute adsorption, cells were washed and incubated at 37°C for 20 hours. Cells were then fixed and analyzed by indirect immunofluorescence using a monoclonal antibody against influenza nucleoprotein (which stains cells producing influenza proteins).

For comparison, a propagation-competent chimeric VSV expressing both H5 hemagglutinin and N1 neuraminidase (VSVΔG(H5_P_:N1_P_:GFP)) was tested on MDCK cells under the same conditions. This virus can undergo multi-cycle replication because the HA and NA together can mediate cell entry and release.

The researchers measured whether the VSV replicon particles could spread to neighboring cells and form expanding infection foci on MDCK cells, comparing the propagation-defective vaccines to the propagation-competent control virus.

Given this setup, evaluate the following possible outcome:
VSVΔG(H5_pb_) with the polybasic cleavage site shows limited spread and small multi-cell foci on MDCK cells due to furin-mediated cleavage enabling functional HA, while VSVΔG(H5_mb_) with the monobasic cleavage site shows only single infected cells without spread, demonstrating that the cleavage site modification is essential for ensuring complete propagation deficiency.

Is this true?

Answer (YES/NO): YES